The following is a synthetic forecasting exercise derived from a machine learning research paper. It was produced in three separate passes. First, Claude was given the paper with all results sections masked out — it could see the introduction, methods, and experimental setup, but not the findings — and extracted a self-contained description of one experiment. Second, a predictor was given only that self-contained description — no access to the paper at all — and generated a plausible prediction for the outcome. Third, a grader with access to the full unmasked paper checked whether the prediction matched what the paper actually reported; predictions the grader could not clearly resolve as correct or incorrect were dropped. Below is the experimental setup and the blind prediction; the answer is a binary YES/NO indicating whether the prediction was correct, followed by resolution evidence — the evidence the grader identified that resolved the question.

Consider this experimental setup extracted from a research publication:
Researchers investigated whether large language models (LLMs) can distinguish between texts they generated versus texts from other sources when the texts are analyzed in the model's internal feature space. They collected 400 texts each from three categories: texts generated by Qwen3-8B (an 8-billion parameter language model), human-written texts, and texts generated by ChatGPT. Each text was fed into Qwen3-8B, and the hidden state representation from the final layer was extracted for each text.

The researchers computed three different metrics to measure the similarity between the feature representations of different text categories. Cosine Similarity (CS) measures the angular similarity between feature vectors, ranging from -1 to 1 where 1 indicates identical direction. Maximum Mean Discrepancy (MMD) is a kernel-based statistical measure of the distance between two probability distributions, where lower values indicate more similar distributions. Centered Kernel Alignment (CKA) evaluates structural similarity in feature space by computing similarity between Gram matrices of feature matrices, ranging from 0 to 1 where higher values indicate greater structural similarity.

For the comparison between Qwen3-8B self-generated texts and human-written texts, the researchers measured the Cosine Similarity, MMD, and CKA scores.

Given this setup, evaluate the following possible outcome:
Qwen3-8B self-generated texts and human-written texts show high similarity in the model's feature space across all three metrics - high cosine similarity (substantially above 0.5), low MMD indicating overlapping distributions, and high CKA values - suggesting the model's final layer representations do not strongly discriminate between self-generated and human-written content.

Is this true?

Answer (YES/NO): NO